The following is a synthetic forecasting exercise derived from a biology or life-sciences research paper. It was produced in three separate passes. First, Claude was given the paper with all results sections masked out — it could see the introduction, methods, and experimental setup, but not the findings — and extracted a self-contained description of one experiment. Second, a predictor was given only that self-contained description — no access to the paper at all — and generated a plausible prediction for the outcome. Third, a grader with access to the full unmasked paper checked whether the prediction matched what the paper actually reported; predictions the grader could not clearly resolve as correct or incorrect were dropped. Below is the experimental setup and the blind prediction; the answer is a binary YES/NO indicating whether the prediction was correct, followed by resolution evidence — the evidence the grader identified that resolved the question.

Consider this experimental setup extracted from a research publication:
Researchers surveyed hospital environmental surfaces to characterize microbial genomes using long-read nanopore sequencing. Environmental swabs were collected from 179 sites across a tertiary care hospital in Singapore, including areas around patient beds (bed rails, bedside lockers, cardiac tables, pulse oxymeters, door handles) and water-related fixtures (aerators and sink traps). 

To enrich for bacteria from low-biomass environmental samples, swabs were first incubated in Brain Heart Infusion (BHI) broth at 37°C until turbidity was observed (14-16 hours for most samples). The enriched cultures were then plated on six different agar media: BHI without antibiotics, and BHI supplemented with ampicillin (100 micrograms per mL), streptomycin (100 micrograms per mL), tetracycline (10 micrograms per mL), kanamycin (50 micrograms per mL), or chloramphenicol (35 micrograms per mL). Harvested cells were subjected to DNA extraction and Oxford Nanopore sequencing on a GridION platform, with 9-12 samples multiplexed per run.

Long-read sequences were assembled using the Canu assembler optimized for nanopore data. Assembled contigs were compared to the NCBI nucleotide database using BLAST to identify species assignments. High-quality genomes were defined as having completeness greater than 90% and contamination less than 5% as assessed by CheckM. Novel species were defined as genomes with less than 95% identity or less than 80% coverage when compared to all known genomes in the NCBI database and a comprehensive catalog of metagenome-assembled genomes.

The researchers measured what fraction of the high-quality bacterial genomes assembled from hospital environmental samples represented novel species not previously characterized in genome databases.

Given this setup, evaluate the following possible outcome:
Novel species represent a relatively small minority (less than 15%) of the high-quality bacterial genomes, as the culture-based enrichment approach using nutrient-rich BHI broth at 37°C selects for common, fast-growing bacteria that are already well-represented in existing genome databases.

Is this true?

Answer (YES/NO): NO